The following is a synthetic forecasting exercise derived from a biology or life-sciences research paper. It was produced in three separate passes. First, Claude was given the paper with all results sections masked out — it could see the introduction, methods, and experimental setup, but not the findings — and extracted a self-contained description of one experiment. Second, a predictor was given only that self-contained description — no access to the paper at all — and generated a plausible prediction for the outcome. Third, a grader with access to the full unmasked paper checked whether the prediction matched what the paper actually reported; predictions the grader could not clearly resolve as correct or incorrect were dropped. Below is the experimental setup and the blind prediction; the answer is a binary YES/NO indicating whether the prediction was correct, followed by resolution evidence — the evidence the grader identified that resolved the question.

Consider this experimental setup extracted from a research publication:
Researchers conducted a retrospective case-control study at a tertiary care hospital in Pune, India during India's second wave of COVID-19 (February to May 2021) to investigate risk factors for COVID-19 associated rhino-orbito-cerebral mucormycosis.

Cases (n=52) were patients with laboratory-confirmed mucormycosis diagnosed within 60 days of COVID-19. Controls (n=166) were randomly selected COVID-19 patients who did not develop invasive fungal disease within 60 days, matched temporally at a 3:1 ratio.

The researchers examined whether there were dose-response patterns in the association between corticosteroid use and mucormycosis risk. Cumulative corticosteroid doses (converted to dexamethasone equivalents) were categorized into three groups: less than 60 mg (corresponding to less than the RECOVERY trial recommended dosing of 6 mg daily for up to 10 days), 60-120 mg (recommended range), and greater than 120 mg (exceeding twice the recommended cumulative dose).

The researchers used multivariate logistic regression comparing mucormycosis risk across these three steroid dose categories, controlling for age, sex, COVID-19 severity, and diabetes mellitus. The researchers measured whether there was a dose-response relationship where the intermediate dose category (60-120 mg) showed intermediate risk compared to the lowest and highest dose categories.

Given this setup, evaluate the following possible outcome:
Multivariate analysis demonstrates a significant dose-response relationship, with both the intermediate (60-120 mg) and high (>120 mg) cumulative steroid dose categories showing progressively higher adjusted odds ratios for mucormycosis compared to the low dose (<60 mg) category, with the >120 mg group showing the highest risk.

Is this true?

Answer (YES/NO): NO